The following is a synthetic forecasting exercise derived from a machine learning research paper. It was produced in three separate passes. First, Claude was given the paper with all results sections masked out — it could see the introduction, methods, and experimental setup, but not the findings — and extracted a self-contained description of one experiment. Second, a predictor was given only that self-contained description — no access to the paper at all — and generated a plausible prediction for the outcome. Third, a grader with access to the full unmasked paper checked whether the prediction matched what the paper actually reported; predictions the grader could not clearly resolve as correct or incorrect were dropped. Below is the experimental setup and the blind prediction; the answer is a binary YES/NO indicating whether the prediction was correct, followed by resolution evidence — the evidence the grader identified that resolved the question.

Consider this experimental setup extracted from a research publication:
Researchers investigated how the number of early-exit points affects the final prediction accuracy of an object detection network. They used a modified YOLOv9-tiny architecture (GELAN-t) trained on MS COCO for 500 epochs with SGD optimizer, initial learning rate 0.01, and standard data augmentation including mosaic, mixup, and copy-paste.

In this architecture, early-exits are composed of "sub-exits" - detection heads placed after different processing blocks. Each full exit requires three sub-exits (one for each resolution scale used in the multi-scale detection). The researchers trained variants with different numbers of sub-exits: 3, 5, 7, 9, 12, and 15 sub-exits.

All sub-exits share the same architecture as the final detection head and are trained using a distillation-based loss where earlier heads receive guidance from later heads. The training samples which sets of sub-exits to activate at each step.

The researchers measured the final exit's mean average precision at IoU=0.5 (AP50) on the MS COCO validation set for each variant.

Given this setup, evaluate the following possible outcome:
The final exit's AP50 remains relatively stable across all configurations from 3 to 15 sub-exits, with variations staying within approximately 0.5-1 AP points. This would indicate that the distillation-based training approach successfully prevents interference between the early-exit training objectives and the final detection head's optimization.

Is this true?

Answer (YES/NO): NO